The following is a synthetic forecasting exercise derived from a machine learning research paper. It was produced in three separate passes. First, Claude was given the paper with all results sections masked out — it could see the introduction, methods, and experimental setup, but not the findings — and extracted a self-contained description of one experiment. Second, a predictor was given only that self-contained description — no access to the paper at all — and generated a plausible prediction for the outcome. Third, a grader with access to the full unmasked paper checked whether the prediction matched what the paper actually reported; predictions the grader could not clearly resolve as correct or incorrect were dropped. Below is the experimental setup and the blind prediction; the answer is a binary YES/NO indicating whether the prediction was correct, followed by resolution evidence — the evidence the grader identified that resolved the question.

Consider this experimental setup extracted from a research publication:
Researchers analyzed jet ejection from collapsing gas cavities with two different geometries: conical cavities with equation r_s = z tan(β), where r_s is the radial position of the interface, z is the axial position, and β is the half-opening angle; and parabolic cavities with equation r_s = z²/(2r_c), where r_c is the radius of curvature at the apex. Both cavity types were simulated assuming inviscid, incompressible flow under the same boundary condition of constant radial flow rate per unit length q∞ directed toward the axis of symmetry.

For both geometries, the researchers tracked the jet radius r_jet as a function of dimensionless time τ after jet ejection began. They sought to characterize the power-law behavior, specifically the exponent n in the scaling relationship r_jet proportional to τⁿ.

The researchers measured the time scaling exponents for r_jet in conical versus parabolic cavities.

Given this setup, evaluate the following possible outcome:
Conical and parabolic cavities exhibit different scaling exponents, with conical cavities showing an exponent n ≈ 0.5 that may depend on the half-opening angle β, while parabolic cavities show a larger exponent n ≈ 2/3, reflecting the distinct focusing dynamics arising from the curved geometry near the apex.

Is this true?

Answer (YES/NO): NO